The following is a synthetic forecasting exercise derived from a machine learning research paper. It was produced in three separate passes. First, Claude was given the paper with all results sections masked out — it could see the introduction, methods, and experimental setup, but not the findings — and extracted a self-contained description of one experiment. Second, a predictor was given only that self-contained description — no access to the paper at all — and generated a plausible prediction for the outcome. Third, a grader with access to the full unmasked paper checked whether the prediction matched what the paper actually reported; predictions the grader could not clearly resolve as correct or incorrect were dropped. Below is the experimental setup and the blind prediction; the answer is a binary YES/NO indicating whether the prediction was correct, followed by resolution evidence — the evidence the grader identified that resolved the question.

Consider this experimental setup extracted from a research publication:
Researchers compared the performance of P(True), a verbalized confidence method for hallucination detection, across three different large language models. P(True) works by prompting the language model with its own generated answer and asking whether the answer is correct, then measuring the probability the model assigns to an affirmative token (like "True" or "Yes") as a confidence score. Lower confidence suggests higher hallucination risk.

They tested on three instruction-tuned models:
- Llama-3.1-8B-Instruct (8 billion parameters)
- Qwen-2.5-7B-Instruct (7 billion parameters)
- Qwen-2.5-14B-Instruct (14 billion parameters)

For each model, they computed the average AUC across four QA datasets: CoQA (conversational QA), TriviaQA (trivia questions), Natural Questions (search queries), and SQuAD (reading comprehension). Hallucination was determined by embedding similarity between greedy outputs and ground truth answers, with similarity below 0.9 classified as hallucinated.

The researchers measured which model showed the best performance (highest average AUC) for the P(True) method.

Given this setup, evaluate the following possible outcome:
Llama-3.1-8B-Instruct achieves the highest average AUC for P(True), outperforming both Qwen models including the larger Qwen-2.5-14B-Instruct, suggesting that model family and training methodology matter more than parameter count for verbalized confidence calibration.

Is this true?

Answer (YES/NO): YES